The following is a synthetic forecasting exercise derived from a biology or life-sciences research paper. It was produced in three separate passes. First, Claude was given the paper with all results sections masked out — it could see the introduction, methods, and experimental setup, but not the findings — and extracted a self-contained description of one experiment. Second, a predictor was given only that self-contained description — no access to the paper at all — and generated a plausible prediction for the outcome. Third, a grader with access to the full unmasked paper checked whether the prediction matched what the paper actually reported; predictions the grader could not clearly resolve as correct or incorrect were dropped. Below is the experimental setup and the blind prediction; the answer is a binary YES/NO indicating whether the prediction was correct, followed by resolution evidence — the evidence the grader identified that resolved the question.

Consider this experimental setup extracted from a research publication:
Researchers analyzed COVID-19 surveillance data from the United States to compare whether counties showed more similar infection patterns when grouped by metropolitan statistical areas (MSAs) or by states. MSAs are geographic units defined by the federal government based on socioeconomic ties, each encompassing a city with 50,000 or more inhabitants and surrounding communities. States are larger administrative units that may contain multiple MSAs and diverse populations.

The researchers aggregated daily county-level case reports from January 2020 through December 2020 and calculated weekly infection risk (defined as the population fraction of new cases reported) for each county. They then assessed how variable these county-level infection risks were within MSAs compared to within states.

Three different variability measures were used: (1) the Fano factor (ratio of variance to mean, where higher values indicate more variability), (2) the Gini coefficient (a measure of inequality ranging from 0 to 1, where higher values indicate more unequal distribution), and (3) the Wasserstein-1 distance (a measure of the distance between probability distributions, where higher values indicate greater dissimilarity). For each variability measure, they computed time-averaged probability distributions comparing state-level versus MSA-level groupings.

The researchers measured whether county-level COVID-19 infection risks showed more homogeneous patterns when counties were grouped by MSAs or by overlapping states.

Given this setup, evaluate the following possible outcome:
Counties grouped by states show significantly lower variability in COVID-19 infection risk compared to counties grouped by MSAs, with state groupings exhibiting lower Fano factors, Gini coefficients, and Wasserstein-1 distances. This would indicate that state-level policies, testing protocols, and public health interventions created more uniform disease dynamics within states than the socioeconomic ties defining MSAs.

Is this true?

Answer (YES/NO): NO